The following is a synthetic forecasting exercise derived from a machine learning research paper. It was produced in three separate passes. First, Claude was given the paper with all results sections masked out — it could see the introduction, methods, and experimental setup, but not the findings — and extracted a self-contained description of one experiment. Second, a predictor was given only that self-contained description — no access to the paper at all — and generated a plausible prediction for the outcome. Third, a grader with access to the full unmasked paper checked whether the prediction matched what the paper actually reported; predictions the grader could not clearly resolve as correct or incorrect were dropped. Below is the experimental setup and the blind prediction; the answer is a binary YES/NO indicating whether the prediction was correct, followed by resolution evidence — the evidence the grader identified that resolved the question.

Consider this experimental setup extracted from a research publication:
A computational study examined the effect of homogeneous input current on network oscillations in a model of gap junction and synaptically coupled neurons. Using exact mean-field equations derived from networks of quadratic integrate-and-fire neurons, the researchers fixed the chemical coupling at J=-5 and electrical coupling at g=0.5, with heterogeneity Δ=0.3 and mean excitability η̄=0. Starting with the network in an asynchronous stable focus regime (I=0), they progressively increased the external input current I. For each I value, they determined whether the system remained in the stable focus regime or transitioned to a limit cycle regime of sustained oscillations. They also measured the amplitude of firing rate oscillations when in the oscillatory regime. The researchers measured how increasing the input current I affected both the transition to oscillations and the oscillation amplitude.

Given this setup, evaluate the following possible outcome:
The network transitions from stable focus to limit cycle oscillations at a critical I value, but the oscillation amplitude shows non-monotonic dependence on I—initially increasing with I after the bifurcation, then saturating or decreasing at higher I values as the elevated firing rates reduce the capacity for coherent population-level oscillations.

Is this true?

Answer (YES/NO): NO